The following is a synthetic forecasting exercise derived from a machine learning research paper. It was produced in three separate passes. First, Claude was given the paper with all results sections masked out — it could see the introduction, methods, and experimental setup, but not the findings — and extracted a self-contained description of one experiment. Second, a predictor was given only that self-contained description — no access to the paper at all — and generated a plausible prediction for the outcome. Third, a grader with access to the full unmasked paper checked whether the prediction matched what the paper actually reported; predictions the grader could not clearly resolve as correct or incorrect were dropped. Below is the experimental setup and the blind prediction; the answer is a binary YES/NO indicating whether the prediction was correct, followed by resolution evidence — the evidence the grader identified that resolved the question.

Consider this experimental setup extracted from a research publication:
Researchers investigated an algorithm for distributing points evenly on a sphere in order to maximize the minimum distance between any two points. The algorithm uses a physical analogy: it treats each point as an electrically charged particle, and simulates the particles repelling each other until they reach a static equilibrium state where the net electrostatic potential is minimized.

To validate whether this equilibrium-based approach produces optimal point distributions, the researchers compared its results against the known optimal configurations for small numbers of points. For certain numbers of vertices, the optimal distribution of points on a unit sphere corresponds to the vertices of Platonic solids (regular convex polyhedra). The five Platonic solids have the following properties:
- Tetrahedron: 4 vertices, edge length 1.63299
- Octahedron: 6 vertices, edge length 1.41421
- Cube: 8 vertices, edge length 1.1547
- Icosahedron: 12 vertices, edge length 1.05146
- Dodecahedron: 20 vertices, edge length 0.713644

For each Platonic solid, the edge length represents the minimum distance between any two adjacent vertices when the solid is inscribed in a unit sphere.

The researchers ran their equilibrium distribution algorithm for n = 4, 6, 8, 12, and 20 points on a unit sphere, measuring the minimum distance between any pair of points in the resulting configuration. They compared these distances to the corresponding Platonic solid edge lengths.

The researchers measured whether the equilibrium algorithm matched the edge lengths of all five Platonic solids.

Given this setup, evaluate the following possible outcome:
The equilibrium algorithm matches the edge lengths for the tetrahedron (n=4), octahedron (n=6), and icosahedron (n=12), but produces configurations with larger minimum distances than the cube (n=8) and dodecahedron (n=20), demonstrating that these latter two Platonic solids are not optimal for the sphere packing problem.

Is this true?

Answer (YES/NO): YES